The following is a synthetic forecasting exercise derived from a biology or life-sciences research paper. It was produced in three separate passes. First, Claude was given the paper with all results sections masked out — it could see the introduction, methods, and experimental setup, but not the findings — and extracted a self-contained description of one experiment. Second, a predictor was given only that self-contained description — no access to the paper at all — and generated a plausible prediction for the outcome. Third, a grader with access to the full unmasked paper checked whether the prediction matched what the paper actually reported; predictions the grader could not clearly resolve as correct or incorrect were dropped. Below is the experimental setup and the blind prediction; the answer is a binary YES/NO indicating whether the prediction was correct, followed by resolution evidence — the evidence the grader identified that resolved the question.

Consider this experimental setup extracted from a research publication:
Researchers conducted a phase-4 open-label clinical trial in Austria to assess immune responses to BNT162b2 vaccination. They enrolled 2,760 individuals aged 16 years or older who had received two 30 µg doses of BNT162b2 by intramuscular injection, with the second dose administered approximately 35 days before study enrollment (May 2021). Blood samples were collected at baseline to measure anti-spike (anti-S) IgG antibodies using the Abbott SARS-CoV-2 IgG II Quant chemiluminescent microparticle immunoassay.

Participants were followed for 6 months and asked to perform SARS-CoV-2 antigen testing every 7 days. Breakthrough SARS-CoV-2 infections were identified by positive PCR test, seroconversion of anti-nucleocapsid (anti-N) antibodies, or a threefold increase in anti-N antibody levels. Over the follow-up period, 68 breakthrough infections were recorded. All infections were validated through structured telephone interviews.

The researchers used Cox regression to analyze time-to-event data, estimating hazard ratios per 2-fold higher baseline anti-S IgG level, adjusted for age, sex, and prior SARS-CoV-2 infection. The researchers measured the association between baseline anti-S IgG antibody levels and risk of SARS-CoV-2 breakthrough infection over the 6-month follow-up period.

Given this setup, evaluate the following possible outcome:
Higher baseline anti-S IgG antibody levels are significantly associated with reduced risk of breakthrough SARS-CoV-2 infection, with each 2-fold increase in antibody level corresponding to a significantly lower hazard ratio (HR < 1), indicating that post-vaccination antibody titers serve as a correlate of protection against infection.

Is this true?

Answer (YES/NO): YES